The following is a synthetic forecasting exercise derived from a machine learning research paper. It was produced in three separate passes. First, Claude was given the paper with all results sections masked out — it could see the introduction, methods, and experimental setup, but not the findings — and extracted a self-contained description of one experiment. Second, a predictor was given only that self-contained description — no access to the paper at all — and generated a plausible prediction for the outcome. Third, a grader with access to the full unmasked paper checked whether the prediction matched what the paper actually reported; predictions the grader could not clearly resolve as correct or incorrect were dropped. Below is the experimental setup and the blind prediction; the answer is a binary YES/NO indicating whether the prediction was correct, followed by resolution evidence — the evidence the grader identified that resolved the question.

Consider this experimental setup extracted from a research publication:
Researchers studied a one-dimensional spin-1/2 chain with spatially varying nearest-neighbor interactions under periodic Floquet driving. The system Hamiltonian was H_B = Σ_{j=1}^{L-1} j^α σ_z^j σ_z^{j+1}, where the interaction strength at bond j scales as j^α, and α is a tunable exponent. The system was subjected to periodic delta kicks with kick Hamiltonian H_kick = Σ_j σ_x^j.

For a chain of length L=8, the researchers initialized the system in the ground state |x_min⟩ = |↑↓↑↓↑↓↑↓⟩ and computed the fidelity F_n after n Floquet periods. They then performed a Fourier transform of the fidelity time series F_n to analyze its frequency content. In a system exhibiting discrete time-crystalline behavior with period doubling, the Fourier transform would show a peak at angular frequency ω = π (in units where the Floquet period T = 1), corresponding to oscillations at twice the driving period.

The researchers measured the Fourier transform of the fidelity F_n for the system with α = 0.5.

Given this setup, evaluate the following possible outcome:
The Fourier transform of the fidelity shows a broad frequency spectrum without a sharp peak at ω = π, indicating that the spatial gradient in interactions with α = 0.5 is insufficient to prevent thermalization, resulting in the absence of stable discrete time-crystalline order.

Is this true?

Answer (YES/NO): NO